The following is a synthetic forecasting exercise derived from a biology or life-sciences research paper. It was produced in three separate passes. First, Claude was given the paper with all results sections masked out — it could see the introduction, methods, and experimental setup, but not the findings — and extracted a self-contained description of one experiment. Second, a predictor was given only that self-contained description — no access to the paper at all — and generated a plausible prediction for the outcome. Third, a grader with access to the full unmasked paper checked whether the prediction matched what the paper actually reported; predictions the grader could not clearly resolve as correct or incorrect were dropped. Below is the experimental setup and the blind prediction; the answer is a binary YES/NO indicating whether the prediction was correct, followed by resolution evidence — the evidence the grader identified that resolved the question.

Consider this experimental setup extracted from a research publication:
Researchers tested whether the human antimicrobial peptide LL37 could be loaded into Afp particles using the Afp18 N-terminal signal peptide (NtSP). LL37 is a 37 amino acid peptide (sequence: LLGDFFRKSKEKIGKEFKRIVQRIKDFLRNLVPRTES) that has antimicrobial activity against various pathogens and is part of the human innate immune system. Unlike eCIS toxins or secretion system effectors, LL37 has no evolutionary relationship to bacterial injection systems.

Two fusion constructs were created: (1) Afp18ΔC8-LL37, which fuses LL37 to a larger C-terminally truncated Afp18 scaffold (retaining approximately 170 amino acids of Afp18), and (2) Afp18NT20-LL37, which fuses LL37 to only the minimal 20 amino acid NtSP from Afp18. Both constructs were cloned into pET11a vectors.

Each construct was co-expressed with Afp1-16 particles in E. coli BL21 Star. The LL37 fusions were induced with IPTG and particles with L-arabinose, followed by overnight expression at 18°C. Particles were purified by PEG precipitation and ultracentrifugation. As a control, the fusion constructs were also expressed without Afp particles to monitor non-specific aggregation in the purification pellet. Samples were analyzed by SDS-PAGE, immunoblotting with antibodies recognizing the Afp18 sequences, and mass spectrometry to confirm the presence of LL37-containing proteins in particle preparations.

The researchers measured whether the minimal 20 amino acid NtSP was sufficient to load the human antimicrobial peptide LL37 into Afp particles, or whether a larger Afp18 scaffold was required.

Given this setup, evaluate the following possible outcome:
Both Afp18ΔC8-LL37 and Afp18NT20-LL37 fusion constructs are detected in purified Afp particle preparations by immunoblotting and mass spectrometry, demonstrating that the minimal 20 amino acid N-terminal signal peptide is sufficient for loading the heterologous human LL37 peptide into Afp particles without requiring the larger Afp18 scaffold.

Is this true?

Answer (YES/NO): YES